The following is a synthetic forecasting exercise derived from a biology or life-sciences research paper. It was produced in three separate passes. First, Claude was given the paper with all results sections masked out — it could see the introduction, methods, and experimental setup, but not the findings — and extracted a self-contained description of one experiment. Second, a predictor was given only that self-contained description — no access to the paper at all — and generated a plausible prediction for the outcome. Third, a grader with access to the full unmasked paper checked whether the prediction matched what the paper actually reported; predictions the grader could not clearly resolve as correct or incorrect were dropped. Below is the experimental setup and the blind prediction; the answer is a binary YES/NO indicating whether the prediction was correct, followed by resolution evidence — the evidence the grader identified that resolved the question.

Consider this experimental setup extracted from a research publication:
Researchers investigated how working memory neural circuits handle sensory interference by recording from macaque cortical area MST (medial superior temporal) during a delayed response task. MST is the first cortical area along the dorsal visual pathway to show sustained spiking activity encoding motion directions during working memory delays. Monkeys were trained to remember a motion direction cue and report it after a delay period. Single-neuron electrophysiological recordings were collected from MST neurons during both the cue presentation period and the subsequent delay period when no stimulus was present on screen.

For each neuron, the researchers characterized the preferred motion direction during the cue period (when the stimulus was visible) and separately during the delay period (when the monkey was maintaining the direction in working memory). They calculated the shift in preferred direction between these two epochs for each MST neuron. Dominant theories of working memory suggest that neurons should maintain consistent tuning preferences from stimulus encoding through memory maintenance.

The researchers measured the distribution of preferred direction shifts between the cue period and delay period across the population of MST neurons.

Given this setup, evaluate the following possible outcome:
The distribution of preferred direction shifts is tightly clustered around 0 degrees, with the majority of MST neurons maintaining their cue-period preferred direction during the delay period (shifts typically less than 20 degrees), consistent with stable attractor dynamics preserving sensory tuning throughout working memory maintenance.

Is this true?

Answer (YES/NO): NO